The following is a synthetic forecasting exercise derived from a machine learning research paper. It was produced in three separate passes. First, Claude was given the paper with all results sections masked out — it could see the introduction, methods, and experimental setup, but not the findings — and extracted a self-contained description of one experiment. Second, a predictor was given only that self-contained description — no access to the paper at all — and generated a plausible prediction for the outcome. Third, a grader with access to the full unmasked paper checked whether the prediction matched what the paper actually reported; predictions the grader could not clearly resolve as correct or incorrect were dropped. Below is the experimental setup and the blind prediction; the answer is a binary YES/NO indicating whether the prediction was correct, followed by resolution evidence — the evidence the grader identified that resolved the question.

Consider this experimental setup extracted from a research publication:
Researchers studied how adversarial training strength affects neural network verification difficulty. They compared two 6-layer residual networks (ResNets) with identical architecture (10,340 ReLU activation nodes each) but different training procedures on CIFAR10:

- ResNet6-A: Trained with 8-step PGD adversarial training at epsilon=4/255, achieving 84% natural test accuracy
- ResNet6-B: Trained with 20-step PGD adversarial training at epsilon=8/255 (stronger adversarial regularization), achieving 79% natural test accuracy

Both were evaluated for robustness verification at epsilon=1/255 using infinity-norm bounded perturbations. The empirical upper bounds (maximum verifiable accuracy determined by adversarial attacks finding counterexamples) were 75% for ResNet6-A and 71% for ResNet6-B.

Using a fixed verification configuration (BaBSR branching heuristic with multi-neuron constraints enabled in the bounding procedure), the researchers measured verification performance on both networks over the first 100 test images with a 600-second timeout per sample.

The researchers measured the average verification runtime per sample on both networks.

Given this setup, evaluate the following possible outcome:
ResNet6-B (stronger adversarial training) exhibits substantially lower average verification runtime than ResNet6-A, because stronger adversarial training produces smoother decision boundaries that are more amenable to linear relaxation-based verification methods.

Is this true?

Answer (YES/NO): YES